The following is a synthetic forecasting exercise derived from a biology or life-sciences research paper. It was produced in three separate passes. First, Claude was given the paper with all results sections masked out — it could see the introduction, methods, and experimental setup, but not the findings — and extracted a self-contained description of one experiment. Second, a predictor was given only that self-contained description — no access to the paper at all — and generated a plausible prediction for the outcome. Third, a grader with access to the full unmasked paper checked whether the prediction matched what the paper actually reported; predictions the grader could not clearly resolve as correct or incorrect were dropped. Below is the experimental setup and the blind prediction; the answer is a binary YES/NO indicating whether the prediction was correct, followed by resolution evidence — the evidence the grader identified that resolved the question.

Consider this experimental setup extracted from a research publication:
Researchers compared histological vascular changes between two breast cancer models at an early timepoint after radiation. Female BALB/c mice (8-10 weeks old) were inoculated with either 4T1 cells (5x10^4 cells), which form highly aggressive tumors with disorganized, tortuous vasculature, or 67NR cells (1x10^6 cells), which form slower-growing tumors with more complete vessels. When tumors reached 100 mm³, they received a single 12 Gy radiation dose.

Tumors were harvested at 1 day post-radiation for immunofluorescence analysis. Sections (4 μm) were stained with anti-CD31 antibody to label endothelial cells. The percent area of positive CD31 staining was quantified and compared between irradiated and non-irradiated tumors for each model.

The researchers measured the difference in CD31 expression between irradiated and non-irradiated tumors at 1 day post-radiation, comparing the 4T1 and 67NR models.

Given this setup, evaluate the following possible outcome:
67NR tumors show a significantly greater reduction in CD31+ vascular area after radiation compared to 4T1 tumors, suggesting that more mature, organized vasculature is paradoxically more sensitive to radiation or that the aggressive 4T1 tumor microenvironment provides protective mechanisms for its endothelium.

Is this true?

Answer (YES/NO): NO